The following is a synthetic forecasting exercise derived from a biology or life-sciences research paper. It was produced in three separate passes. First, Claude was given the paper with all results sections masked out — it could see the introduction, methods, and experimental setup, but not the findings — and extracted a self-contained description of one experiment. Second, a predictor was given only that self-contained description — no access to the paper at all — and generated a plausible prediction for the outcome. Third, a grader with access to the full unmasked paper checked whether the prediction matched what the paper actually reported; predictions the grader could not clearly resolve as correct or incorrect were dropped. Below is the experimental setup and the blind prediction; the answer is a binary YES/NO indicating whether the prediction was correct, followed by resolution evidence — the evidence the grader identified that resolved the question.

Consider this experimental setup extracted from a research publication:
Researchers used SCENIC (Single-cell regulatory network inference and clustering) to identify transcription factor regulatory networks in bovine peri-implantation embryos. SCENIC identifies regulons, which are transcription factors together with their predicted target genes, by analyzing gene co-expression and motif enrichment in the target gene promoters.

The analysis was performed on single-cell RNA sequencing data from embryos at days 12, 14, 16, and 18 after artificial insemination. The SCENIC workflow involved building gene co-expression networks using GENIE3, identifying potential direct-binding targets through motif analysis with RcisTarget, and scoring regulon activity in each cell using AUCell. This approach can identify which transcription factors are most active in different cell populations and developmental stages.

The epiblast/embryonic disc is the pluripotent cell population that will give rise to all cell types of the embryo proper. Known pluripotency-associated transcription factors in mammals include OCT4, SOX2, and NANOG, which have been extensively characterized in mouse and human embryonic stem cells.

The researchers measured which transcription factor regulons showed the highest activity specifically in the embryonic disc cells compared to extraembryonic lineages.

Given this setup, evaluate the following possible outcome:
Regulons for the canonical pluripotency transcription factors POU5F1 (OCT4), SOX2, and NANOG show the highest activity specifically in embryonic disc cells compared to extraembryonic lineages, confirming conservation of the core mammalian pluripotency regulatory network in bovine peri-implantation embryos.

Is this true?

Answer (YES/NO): NO